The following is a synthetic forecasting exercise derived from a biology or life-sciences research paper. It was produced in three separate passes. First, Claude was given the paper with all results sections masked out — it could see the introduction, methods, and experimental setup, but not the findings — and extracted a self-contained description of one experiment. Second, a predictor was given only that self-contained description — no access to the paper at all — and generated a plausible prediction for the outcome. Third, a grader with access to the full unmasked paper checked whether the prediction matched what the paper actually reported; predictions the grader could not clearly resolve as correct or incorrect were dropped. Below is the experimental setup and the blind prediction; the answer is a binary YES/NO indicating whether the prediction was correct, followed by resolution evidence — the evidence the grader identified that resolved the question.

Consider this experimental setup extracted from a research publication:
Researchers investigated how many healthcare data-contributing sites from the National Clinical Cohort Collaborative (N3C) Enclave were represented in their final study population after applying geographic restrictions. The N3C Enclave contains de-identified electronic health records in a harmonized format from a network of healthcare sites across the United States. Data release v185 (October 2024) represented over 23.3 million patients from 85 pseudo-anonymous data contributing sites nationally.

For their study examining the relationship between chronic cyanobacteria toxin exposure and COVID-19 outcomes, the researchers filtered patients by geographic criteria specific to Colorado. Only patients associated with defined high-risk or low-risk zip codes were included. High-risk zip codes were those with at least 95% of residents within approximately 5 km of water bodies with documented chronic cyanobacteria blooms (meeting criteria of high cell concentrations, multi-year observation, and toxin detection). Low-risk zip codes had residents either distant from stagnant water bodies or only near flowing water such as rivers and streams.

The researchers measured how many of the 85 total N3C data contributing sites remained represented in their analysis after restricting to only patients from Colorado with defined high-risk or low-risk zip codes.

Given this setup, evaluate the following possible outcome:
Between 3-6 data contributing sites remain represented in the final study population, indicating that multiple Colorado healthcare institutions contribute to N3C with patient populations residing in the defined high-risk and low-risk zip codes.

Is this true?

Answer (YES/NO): NO